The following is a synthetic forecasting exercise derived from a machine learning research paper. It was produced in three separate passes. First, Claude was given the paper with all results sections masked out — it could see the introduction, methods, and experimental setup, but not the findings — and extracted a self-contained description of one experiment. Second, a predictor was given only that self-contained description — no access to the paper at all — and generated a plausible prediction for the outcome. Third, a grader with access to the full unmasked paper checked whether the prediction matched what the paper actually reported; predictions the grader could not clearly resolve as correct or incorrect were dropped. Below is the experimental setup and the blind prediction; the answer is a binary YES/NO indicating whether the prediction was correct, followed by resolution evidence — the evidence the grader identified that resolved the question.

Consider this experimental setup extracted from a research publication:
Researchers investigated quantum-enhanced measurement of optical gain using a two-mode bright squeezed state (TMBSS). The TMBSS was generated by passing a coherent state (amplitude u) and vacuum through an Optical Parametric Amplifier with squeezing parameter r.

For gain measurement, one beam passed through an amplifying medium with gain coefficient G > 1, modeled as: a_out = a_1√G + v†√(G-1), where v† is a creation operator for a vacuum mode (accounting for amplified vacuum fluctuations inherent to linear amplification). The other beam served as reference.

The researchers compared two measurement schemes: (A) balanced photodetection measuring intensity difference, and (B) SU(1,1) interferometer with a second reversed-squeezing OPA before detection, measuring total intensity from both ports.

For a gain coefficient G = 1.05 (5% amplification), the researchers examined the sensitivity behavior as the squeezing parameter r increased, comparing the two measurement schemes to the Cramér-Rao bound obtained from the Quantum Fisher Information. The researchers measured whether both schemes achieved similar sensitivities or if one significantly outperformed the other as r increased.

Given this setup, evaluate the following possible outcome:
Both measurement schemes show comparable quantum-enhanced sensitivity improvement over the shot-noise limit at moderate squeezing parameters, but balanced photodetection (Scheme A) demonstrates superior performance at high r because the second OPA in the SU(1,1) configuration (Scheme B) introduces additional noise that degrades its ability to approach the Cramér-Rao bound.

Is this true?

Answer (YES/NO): NO